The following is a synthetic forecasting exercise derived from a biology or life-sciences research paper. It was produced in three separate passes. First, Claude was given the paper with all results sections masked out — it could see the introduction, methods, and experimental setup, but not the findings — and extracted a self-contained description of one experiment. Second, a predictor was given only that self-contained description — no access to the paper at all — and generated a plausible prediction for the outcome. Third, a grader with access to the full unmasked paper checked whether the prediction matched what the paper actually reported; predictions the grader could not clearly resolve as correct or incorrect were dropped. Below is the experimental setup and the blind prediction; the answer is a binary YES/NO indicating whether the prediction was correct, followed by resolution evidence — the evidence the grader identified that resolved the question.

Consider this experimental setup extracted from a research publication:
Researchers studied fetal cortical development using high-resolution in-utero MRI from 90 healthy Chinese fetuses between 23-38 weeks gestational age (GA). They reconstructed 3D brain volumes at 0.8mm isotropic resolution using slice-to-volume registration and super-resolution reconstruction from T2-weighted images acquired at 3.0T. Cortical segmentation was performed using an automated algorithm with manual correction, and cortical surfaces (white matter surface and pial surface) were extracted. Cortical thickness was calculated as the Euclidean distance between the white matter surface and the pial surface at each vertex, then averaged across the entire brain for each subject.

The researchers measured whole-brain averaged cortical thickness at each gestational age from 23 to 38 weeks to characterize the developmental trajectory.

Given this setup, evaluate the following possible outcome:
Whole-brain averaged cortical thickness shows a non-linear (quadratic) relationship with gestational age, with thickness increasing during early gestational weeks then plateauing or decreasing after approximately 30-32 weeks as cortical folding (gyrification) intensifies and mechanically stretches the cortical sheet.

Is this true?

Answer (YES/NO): NO